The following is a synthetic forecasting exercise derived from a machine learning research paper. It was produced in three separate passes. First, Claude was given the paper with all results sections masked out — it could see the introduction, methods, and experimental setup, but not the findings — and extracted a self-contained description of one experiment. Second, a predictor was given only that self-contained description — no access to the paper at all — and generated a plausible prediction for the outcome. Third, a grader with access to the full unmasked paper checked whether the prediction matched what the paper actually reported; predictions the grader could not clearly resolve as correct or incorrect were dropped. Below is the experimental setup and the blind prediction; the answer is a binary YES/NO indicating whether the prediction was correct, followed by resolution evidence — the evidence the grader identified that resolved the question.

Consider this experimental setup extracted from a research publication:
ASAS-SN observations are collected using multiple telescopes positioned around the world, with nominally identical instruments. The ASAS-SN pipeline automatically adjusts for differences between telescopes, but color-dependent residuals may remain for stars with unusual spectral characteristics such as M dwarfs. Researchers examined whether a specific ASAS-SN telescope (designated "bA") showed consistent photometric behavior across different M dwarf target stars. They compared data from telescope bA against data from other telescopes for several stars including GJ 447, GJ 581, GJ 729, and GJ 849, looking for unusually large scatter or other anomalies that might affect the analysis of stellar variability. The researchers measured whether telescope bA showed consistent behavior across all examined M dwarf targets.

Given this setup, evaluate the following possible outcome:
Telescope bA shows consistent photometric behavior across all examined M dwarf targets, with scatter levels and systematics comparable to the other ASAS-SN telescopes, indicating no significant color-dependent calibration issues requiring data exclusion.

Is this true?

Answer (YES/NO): NO